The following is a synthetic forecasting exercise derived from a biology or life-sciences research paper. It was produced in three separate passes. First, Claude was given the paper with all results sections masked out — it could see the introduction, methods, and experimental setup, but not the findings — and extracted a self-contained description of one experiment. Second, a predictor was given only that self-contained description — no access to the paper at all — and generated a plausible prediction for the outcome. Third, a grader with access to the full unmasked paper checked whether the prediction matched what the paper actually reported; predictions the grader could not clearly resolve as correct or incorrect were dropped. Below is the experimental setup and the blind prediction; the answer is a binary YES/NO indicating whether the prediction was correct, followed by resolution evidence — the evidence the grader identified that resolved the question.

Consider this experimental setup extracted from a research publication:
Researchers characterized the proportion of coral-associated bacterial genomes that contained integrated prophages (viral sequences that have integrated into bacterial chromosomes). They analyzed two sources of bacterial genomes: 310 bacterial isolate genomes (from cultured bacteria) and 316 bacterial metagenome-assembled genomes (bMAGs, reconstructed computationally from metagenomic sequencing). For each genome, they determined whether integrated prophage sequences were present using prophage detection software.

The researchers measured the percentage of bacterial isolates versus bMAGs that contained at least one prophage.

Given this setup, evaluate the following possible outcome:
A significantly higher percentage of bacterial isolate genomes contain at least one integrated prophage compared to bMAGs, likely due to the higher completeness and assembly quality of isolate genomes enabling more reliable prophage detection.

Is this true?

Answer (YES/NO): YES